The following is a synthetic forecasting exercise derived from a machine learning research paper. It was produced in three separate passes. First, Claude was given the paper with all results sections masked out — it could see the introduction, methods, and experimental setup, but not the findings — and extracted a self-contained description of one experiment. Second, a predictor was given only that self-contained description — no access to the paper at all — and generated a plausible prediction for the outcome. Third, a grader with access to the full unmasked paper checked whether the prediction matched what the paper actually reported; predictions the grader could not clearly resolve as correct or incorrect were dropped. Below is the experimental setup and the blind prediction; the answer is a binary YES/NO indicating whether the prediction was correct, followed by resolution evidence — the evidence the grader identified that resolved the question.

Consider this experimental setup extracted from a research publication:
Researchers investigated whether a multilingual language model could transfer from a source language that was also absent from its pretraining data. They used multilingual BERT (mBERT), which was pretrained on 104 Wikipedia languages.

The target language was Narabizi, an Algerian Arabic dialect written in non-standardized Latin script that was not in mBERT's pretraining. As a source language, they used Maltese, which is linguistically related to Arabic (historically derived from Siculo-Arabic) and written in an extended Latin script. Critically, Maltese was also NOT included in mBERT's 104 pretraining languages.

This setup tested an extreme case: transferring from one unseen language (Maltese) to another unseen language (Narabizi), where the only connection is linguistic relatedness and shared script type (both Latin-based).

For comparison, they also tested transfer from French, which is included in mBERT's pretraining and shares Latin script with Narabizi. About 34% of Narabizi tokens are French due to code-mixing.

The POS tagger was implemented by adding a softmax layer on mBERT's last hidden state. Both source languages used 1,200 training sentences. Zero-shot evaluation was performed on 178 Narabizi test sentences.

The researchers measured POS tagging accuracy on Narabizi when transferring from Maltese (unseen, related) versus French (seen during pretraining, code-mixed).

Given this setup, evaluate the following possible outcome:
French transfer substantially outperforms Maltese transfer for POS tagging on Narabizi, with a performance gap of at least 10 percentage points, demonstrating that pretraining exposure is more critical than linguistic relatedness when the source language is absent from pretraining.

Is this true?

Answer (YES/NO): NO